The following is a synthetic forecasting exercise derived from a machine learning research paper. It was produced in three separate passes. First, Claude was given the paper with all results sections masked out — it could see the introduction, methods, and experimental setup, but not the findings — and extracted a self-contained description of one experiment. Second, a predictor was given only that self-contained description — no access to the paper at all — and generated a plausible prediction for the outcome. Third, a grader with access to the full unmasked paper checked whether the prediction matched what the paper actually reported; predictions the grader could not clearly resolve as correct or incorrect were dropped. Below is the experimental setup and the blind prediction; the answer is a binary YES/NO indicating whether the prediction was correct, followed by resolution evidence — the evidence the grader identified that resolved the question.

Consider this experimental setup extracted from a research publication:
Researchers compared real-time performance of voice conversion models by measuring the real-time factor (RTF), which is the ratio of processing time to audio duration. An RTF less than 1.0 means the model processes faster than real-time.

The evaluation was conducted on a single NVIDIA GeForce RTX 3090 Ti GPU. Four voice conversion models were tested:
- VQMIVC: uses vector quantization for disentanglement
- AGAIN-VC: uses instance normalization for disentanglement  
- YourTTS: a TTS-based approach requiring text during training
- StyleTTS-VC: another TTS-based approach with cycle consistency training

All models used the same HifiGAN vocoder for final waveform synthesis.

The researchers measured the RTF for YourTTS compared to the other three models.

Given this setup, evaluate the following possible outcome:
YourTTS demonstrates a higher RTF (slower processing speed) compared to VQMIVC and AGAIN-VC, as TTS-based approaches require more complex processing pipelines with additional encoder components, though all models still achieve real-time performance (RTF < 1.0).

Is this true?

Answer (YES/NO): NO